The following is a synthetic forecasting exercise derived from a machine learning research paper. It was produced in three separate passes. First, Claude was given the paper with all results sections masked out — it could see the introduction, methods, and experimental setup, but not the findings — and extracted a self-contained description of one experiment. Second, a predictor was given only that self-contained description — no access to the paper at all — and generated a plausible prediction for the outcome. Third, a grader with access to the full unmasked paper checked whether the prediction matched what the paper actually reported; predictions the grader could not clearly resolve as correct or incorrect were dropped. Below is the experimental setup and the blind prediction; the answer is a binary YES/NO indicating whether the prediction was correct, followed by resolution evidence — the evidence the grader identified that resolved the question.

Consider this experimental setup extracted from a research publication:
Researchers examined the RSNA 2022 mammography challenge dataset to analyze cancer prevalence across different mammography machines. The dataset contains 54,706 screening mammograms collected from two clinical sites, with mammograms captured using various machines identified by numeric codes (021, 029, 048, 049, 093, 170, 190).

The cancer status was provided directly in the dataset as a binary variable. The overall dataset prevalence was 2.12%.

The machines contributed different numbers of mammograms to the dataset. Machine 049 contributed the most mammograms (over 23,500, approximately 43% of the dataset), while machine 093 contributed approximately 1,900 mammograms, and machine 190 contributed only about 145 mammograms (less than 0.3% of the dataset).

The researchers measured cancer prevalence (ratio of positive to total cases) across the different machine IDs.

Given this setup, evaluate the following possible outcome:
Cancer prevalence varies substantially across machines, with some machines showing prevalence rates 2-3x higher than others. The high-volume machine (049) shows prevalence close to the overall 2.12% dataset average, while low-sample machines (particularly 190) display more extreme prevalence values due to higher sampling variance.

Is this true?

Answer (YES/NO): NO